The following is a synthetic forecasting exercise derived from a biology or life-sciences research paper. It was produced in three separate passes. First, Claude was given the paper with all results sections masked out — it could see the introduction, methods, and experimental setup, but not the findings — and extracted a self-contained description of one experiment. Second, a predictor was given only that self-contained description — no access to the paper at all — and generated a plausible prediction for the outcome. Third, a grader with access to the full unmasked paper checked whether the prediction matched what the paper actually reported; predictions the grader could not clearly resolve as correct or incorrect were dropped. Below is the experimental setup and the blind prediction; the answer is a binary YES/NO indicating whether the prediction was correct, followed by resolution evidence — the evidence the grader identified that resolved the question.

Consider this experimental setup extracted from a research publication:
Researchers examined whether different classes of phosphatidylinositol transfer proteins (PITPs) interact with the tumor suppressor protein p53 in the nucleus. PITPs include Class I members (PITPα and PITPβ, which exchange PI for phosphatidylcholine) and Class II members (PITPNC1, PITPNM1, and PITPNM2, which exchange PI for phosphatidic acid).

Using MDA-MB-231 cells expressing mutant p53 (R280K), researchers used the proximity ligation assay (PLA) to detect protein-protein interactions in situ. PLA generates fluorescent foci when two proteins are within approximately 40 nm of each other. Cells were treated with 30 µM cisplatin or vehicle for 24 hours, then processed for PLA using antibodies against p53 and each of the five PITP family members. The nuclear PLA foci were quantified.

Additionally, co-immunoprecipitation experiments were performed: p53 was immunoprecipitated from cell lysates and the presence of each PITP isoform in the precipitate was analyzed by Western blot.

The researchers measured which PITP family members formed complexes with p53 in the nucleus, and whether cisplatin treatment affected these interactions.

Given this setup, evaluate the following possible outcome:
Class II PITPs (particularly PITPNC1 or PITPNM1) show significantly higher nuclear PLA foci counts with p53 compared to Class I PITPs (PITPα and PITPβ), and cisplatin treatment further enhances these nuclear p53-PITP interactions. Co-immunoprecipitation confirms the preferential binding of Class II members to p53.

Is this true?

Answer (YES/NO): NO